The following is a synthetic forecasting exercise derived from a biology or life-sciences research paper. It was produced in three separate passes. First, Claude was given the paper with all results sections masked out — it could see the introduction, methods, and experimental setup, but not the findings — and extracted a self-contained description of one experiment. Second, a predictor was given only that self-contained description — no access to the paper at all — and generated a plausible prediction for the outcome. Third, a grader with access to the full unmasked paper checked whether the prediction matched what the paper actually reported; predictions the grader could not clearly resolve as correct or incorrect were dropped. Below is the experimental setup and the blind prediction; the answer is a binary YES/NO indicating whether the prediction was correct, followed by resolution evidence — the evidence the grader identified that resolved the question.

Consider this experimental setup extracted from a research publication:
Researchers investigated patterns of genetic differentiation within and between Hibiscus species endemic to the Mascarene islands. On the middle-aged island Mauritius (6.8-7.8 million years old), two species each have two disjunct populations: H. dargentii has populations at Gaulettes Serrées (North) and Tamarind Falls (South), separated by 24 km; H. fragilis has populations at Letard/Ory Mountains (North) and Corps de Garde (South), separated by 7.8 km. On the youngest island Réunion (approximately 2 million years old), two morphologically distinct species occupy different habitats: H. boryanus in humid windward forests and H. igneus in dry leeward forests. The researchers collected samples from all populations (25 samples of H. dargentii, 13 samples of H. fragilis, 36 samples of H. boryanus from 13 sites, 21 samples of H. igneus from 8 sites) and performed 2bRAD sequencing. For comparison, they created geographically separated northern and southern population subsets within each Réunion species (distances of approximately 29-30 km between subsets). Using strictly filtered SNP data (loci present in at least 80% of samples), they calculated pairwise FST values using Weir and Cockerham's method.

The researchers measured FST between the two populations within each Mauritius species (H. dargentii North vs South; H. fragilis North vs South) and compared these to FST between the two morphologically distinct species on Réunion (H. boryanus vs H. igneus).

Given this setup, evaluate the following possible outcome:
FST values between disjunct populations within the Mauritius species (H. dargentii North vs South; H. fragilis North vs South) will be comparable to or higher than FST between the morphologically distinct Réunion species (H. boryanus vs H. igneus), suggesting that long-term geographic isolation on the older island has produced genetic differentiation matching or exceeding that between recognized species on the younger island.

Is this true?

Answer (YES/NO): YES